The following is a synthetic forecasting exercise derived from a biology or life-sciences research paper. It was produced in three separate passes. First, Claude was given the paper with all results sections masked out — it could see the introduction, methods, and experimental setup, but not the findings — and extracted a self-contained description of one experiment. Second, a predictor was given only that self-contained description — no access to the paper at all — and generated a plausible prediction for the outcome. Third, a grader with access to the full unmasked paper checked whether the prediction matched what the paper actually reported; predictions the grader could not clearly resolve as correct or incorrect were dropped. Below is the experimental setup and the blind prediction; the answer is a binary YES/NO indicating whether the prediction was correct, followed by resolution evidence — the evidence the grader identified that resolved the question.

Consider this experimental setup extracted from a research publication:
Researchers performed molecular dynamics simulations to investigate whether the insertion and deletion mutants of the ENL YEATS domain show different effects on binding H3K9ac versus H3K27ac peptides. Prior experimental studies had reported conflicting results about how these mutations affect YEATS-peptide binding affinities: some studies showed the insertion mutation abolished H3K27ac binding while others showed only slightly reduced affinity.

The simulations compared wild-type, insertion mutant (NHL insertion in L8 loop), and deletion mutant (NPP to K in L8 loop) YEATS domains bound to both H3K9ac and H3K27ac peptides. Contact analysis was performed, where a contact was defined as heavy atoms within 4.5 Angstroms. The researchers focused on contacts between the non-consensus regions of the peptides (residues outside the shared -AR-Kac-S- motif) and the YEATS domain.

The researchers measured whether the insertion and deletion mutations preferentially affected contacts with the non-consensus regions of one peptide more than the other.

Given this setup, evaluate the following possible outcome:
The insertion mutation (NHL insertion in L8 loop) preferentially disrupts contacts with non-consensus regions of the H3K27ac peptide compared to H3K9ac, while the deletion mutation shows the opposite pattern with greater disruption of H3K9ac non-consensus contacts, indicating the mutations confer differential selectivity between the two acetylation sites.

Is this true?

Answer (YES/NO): NO